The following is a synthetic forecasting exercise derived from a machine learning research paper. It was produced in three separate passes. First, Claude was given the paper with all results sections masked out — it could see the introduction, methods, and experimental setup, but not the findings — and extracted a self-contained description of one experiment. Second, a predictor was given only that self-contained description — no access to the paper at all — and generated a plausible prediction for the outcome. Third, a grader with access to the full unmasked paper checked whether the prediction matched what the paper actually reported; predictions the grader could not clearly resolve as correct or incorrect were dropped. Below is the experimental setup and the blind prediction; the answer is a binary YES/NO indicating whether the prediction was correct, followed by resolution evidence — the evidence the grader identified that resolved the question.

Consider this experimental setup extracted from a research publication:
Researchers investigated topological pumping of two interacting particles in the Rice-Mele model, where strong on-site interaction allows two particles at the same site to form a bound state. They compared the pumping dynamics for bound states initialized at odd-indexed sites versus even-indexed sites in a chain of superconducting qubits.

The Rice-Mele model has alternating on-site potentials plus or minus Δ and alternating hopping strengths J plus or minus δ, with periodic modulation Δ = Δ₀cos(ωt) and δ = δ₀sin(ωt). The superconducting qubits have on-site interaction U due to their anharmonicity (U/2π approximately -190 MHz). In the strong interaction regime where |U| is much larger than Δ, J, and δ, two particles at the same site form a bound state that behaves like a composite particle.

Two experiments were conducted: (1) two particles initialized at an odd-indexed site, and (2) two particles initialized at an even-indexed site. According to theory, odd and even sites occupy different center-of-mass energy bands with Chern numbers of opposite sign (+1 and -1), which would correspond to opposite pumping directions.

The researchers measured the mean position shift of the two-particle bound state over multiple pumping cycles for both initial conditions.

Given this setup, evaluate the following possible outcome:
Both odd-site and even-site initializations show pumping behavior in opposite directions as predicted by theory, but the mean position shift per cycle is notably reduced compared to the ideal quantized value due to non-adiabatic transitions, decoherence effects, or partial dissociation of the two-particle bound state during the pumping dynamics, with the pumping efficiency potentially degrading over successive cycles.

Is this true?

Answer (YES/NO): NO